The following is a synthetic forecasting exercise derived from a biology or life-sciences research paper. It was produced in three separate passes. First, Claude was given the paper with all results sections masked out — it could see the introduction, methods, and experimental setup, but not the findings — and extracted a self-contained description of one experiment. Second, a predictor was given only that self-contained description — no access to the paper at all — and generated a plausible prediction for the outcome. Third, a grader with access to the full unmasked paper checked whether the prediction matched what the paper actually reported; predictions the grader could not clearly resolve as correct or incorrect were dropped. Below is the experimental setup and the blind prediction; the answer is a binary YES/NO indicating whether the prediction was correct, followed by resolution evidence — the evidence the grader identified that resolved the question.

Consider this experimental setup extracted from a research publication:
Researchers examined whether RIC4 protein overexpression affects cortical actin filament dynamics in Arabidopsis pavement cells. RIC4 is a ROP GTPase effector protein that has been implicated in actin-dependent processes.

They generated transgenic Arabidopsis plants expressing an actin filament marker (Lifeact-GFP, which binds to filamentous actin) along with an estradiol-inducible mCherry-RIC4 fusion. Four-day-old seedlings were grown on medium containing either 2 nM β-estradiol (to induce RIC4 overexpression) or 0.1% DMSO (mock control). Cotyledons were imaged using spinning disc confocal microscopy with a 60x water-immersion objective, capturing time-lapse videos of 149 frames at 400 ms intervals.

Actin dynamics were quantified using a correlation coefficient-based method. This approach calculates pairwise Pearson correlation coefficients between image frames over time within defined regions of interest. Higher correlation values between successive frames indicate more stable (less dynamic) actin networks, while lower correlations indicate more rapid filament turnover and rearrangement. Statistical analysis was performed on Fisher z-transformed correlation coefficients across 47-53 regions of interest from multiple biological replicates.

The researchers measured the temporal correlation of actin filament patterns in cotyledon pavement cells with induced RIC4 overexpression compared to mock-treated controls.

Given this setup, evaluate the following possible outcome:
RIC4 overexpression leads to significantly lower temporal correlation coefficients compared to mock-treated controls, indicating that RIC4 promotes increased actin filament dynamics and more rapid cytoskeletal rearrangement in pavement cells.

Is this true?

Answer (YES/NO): NO